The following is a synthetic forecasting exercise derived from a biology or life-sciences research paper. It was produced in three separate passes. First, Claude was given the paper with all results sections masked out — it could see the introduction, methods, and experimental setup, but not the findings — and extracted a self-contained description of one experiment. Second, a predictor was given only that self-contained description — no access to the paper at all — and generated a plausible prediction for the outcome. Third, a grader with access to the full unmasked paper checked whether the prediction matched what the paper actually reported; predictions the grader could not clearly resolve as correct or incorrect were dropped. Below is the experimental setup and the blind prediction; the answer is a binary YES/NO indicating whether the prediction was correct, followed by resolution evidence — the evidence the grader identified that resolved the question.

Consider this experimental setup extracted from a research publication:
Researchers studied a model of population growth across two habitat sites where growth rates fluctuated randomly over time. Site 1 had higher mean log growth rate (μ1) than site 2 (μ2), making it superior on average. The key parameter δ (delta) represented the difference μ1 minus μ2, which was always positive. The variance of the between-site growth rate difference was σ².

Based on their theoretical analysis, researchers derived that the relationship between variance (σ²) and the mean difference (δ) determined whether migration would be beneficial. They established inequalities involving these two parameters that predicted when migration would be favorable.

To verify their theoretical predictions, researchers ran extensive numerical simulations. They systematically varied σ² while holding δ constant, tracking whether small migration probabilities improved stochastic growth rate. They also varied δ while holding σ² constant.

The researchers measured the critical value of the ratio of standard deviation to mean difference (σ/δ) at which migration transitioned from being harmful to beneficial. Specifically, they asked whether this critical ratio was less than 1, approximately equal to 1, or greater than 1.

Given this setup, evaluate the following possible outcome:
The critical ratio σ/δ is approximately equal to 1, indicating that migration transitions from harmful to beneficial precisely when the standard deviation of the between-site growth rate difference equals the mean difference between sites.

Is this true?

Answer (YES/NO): NO